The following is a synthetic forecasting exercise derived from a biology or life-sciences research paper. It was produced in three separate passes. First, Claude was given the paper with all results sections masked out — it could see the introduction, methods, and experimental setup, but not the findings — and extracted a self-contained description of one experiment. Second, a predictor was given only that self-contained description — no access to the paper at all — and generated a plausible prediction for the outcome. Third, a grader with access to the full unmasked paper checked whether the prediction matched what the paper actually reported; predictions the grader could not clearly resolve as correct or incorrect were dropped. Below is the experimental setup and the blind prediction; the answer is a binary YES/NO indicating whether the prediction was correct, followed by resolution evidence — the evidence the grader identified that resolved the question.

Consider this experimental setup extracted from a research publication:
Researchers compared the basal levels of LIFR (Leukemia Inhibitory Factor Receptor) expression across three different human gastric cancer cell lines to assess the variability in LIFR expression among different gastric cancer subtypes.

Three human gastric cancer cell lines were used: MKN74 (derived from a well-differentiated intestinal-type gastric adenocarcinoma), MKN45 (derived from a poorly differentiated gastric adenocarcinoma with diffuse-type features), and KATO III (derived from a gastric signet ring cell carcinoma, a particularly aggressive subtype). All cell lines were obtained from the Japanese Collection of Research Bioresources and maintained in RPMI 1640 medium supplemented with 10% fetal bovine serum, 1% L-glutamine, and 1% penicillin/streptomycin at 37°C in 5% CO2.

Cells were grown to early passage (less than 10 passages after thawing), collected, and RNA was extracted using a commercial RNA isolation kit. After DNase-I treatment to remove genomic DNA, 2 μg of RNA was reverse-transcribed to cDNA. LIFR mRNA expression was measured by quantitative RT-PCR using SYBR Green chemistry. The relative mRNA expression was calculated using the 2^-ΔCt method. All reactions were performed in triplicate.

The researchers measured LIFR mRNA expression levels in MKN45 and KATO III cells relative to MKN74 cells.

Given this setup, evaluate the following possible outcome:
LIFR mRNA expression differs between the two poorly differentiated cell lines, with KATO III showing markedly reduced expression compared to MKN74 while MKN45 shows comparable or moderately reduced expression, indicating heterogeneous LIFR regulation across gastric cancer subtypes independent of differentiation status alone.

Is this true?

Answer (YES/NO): NO